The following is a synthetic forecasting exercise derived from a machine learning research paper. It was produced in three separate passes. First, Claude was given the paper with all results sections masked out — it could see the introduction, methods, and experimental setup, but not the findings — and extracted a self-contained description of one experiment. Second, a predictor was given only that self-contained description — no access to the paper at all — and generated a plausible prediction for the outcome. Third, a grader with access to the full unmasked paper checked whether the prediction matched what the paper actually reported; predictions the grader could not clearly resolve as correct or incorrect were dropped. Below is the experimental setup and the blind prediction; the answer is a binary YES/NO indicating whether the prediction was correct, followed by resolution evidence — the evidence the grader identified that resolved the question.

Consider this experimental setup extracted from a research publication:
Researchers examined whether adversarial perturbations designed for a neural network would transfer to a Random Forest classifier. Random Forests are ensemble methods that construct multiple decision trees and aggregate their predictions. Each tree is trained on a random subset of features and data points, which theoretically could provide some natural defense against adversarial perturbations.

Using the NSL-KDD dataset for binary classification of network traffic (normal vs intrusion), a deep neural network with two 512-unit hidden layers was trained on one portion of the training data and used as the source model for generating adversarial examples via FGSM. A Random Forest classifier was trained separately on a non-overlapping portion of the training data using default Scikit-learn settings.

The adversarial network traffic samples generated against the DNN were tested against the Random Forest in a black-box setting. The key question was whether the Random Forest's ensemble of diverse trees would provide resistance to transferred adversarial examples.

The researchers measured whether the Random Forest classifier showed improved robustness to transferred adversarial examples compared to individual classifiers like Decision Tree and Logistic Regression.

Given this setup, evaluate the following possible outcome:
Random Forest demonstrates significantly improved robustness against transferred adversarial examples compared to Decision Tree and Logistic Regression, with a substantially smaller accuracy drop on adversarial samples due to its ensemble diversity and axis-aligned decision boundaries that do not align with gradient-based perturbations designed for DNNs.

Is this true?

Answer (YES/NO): NO